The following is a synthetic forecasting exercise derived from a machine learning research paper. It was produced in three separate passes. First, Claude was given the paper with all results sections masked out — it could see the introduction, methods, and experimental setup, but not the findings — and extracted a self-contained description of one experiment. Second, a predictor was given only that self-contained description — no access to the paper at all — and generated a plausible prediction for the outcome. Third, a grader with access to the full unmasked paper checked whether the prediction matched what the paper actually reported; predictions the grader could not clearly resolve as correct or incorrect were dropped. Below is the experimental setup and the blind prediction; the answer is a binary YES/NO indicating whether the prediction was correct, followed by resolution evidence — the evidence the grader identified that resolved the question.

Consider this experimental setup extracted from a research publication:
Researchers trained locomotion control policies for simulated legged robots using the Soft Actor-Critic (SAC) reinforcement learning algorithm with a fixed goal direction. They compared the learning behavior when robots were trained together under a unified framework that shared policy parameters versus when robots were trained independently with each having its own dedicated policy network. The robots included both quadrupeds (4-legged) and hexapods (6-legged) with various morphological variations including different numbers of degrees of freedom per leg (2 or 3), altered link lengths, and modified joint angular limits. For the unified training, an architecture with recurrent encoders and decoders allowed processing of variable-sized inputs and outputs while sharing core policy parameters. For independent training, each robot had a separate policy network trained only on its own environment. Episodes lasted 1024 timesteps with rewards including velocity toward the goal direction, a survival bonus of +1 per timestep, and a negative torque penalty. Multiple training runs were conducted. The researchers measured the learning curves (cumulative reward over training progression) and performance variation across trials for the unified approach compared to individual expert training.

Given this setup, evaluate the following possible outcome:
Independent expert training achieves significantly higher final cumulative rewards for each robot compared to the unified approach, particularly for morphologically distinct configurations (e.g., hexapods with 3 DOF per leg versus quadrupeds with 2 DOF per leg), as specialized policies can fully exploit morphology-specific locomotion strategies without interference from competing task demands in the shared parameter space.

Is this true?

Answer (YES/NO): NO